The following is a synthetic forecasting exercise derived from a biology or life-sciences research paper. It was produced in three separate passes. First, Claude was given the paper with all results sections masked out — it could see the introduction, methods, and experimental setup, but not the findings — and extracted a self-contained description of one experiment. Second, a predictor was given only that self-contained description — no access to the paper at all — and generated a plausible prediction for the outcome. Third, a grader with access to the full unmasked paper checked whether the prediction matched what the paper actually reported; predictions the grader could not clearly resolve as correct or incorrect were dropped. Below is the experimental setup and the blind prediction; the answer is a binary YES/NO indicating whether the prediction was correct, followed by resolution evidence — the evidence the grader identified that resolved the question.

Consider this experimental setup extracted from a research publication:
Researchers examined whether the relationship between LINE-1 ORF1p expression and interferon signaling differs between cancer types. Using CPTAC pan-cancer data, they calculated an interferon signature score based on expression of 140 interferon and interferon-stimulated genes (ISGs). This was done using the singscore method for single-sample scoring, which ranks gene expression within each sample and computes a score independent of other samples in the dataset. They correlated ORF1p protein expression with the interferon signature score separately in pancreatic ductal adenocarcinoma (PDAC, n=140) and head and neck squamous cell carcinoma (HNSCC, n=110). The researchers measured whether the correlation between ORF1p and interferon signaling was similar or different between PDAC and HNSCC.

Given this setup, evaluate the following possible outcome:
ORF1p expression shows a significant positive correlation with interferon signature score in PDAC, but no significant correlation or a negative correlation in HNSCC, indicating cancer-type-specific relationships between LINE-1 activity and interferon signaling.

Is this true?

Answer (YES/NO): NO